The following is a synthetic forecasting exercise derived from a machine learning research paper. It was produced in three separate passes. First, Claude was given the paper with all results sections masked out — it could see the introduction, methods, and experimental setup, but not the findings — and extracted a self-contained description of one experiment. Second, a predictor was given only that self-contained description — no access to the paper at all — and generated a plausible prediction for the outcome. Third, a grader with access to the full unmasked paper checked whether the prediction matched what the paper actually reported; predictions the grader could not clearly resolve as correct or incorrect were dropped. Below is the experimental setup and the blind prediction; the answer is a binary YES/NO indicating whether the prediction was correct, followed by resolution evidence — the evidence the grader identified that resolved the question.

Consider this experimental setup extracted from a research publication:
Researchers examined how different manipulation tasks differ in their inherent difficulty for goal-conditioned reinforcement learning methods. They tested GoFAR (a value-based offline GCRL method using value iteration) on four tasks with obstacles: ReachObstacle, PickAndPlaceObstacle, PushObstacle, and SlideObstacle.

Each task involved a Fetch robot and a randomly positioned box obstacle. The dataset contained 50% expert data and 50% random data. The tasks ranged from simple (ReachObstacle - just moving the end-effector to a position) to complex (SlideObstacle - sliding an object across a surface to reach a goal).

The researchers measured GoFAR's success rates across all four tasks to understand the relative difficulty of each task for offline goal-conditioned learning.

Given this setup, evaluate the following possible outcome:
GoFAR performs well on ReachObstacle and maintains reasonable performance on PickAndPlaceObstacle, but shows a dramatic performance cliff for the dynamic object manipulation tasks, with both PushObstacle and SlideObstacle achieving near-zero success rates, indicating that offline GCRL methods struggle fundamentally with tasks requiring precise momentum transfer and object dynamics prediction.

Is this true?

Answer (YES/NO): NO